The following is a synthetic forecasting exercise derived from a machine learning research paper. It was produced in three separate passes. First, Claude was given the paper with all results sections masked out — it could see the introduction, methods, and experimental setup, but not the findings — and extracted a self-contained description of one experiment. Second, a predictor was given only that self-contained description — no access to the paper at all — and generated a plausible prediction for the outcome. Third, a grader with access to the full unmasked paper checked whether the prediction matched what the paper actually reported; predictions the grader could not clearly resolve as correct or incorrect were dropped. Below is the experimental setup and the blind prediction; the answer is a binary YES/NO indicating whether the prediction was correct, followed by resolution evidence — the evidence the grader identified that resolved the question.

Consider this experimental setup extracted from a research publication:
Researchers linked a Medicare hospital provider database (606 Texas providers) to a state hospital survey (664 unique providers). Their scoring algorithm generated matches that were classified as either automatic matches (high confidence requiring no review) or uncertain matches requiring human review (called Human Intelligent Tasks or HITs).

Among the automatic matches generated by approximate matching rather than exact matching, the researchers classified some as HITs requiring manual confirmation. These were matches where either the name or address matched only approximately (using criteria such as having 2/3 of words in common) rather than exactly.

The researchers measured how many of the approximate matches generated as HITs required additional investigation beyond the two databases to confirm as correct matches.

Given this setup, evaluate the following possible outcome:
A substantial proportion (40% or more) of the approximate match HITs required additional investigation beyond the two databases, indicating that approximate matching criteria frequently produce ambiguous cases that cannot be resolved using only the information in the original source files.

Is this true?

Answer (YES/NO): NO